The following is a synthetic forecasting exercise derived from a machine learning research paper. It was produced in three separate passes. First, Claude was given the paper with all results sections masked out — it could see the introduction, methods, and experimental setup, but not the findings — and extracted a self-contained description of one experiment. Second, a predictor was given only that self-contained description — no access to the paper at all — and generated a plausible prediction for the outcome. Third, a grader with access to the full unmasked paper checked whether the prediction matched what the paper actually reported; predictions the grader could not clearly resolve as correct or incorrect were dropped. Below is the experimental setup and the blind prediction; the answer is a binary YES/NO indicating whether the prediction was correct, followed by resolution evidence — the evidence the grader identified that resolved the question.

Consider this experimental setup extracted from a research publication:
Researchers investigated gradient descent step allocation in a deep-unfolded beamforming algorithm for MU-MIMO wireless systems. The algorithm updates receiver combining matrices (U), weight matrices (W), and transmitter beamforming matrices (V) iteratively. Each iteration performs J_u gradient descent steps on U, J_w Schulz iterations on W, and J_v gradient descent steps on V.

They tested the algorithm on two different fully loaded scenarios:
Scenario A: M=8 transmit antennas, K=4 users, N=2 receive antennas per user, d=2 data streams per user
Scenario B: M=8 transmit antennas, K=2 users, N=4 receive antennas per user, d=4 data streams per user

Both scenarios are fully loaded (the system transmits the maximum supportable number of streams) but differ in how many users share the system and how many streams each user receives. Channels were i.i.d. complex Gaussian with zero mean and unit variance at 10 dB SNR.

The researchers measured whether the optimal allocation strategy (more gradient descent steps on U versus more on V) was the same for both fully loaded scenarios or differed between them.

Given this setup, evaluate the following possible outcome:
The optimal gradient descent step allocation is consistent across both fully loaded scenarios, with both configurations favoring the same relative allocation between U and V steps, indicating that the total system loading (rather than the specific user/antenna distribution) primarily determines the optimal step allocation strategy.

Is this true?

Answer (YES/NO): NO